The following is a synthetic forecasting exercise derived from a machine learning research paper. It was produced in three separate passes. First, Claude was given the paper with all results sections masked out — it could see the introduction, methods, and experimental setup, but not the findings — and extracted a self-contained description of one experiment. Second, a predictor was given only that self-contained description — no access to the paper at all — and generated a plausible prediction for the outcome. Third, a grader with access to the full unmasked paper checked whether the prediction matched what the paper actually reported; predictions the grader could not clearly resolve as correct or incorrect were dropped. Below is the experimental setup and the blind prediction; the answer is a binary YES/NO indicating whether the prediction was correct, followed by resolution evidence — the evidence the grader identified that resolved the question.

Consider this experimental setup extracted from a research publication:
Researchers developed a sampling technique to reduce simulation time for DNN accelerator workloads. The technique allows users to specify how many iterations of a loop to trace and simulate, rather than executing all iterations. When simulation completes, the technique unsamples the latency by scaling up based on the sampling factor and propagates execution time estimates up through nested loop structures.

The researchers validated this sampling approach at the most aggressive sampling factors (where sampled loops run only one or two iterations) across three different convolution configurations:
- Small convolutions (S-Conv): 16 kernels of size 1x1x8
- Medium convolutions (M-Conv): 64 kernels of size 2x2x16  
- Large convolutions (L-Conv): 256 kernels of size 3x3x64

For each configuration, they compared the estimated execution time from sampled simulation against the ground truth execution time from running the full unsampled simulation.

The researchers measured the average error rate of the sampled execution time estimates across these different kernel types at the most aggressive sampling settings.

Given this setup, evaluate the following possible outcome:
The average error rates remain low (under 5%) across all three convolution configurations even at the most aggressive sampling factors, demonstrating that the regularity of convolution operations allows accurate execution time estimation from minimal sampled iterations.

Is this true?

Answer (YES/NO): NO